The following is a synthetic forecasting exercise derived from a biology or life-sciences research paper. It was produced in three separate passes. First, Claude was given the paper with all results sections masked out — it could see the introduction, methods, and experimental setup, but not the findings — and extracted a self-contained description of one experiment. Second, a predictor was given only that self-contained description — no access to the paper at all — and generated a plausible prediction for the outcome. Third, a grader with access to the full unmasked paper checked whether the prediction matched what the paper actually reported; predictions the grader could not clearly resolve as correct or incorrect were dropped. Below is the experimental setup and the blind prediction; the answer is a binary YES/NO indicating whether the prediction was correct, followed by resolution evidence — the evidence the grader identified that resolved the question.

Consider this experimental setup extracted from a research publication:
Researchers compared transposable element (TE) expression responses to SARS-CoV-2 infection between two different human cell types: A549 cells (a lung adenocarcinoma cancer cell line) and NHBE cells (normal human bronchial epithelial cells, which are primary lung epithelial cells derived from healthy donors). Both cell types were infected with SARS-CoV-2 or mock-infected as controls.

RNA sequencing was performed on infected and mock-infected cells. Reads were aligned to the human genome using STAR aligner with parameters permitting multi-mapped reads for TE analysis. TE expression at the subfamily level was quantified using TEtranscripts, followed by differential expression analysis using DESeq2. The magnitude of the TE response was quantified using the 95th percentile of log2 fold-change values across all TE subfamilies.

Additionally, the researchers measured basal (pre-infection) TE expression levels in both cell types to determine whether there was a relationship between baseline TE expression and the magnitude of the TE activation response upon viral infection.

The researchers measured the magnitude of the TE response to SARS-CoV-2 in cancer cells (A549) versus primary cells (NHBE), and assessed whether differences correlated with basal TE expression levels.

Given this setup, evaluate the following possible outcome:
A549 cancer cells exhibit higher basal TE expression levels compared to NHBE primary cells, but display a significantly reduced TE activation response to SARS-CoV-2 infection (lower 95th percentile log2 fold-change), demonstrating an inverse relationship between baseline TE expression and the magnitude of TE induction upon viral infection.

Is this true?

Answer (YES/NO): NO